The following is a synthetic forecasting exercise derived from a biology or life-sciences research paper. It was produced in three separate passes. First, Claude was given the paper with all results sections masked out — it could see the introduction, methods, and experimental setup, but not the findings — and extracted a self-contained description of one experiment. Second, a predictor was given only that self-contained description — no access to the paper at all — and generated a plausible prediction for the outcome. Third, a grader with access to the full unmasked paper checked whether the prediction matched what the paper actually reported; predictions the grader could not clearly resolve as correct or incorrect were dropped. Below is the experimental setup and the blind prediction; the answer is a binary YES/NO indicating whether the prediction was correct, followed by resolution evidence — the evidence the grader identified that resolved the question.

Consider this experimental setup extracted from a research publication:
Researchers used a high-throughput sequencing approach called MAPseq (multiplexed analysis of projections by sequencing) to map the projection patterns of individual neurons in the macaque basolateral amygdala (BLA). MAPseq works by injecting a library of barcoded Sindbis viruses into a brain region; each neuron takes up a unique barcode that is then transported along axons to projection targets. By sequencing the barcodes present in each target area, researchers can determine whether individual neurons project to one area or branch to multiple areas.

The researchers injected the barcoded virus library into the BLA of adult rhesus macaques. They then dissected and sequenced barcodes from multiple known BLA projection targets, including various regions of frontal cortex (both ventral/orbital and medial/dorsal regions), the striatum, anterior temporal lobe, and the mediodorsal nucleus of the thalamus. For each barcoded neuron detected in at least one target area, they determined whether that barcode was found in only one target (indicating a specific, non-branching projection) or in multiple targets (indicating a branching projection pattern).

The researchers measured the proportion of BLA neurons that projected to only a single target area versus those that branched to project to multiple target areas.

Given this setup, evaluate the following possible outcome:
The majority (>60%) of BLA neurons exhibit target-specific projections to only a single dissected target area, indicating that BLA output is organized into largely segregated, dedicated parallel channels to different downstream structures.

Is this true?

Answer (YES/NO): NO